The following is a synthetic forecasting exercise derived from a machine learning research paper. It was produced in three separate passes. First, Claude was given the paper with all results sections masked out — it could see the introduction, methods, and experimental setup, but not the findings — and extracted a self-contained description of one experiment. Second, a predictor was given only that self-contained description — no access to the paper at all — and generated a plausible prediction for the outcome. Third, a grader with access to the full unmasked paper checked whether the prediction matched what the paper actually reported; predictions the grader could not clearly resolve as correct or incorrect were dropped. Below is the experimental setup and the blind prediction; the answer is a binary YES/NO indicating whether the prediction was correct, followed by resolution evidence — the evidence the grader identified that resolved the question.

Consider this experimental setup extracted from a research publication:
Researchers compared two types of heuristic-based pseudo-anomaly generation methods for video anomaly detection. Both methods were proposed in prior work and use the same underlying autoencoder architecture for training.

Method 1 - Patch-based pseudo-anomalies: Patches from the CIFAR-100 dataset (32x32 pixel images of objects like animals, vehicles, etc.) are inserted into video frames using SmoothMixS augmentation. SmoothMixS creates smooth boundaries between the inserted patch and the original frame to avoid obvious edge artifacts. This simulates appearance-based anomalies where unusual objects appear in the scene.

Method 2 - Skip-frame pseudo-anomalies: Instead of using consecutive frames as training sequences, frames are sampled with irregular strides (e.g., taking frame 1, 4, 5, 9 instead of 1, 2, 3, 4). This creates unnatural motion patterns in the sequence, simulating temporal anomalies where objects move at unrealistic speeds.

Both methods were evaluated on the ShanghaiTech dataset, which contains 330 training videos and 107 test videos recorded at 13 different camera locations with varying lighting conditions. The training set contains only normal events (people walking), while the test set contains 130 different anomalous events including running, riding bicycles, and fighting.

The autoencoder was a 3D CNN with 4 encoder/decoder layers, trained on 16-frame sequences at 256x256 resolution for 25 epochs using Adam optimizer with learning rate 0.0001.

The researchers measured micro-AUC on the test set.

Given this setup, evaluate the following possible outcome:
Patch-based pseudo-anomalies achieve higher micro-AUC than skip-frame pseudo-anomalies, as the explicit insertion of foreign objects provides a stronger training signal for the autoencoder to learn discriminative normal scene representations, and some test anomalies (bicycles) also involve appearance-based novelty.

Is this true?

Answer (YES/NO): NO